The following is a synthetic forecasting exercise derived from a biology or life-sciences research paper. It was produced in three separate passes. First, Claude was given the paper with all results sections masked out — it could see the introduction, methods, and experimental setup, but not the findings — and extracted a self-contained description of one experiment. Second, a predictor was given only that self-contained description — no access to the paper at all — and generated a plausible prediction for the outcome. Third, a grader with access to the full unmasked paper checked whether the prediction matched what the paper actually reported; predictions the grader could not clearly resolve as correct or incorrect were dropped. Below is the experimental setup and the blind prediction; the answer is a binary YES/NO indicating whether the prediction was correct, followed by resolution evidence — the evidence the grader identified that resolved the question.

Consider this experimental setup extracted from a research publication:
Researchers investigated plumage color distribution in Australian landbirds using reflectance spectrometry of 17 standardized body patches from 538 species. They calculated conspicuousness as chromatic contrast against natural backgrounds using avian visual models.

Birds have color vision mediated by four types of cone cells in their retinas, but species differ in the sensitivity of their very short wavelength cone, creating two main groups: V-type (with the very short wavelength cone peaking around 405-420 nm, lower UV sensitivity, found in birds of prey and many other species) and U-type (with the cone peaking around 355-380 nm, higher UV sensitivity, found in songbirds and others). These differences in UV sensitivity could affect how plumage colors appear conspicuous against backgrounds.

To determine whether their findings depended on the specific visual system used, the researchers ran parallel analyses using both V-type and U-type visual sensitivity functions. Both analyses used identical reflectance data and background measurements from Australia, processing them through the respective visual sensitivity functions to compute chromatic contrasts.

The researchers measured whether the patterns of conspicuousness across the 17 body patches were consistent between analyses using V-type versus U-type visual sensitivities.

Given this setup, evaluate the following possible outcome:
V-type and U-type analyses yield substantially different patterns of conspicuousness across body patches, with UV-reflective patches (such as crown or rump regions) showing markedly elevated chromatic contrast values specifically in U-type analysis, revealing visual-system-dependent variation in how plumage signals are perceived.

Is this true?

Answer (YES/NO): NO